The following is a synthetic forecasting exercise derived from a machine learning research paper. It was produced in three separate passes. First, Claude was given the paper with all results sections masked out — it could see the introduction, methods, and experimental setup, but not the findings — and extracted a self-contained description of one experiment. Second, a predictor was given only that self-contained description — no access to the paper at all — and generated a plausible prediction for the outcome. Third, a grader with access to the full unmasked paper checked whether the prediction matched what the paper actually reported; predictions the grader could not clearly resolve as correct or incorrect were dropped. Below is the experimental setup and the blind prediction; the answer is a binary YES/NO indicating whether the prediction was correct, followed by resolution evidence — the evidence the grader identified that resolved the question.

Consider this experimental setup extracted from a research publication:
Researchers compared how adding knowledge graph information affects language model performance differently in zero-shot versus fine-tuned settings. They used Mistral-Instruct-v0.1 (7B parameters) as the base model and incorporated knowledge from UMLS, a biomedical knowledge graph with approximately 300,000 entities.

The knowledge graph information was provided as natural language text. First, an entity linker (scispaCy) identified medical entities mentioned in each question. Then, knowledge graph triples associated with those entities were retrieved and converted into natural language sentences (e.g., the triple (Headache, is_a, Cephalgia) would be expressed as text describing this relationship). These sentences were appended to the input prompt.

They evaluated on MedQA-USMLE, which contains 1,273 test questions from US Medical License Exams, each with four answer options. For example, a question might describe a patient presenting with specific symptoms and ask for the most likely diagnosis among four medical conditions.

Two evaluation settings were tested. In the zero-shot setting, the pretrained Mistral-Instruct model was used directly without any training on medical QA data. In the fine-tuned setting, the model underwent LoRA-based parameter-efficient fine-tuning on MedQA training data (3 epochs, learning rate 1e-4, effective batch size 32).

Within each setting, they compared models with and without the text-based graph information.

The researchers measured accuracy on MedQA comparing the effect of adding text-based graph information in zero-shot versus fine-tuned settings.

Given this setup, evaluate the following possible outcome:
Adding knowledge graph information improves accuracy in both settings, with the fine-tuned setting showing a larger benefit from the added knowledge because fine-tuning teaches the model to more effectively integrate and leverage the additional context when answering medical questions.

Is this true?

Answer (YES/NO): NO